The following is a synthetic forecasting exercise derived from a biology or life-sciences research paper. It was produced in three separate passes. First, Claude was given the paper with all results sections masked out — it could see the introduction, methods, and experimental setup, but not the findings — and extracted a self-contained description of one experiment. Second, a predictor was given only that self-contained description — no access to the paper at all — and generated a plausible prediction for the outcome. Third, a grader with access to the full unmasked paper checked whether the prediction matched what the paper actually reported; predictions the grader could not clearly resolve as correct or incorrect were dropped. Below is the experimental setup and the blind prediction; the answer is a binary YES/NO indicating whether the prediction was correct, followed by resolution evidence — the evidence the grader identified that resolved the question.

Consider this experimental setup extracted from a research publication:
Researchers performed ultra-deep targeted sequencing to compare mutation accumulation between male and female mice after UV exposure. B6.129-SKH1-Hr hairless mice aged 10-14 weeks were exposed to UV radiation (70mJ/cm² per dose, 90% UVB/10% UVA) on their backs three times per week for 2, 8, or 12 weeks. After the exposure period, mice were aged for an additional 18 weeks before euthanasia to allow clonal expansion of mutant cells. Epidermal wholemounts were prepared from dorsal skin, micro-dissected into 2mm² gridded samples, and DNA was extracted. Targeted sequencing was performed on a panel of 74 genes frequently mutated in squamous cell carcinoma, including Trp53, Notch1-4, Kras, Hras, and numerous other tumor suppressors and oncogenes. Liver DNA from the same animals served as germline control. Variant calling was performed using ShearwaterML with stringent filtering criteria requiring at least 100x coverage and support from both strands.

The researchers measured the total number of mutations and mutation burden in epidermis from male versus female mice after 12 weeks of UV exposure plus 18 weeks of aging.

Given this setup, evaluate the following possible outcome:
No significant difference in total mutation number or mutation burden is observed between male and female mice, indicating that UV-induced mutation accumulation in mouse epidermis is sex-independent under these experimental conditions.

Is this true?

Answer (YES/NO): NO